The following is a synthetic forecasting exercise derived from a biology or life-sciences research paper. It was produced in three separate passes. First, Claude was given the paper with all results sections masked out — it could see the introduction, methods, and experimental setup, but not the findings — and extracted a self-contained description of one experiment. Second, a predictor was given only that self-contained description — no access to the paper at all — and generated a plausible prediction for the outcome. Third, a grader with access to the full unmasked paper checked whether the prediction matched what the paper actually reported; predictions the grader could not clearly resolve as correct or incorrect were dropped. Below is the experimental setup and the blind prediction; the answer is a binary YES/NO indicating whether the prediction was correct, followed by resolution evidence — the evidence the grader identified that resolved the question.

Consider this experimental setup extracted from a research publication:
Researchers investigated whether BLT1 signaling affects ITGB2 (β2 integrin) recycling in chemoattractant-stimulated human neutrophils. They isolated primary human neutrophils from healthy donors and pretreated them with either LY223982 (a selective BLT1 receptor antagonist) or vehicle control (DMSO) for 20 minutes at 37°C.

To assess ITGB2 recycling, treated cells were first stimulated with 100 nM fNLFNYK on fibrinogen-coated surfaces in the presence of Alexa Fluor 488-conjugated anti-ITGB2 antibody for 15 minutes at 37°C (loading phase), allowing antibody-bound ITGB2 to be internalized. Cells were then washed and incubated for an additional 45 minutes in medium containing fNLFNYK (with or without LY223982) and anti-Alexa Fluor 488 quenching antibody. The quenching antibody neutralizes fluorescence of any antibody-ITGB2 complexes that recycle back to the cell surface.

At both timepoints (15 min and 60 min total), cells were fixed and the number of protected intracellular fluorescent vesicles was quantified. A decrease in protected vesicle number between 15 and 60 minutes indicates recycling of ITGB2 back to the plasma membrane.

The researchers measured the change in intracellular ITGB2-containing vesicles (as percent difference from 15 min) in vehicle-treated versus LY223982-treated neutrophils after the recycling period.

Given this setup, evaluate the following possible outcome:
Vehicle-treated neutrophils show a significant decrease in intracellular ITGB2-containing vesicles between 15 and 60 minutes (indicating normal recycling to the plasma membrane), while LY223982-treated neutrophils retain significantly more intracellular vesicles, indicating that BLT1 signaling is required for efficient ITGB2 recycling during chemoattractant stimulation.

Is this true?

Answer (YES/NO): YES